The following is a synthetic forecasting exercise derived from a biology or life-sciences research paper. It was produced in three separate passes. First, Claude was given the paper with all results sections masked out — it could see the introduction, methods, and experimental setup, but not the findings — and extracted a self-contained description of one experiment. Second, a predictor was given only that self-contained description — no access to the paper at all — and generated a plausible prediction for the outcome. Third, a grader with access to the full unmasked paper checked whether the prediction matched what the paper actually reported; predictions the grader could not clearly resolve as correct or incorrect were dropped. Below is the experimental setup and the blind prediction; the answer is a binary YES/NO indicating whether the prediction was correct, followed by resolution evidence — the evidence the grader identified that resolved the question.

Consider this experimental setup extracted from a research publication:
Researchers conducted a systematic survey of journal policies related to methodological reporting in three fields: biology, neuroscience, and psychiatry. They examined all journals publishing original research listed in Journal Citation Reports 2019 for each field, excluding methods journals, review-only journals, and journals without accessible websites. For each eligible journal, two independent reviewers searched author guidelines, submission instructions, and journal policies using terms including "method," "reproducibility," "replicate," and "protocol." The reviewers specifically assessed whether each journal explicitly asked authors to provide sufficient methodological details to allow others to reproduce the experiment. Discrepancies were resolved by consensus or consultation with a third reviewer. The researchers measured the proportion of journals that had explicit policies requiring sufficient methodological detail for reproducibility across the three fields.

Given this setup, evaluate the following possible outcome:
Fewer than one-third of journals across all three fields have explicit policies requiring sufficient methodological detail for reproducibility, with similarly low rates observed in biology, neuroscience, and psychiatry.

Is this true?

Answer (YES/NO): NO